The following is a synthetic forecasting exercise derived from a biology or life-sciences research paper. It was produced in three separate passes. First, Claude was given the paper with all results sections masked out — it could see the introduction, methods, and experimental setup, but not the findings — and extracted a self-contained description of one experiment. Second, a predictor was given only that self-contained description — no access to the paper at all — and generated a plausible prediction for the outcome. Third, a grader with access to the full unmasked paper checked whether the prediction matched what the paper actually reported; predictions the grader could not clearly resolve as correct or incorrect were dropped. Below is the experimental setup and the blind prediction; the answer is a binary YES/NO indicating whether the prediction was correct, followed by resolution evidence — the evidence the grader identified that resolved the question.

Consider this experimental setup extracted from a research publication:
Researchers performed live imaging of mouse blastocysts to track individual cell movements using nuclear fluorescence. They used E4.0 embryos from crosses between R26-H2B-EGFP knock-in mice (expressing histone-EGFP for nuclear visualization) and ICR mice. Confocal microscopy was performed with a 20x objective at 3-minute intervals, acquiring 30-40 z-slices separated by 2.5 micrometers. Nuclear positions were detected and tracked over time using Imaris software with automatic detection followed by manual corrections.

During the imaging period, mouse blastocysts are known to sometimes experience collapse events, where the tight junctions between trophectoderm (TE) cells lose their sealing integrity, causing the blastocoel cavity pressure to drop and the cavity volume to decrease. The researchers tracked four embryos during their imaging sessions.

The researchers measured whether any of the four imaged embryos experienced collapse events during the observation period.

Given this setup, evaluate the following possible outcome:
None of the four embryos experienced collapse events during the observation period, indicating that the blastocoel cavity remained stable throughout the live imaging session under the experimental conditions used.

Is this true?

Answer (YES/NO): YES